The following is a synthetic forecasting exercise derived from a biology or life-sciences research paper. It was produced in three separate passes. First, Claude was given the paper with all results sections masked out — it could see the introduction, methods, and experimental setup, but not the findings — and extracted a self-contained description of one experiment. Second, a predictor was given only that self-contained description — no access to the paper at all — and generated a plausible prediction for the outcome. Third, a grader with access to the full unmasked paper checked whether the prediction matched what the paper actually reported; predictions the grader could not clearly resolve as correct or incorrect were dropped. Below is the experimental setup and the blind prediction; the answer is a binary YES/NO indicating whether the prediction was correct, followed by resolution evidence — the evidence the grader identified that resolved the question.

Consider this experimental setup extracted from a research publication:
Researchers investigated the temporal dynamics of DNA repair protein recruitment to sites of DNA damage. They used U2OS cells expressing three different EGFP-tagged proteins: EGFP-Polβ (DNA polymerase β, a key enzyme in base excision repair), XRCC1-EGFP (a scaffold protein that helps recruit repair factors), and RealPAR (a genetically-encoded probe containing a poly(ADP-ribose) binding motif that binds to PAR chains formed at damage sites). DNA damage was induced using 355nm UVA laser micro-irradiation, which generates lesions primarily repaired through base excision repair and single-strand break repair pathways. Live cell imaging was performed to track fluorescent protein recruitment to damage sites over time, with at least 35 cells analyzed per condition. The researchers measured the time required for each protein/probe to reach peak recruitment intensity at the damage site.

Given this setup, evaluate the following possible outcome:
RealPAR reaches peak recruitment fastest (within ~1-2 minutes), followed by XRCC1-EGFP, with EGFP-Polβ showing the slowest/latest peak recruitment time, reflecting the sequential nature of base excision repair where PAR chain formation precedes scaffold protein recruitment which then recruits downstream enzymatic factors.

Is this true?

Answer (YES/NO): NO